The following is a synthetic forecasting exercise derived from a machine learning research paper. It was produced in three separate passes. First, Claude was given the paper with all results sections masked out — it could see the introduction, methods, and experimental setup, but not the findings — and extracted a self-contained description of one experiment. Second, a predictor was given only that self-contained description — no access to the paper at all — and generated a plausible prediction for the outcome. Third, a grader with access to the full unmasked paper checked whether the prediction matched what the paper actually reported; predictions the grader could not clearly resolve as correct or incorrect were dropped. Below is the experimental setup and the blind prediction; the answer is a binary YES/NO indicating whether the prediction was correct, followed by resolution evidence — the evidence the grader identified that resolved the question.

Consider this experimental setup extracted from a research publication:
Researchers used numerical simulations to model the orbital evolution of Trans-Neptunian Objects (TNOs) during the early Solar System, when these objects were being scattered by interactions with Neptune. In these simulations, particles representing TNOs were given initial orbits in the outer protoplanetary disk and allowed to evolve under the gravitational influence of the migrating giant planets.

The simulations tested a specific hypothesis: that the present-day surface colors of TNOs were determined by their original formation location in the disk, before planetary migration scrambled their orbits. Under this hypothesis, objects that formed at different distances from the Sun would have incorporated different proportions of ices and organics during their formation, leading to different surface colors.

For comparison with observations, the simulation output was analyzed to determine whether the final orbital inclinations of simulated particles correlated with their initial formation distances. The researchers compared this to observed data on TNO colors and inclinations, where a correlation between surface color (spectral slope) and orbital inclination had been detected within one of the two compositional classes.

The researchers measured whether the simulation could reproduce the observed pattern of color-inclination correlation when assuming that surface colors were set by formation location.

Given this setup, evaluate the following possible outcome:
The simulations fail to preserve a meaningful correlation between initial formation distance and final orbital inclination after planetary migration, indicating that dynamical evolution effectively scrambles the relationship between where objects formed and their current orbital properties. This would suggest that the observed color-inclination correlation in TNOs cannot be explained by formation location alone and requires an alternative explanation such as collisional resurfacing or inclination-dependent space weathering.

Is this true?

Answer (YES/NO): NO